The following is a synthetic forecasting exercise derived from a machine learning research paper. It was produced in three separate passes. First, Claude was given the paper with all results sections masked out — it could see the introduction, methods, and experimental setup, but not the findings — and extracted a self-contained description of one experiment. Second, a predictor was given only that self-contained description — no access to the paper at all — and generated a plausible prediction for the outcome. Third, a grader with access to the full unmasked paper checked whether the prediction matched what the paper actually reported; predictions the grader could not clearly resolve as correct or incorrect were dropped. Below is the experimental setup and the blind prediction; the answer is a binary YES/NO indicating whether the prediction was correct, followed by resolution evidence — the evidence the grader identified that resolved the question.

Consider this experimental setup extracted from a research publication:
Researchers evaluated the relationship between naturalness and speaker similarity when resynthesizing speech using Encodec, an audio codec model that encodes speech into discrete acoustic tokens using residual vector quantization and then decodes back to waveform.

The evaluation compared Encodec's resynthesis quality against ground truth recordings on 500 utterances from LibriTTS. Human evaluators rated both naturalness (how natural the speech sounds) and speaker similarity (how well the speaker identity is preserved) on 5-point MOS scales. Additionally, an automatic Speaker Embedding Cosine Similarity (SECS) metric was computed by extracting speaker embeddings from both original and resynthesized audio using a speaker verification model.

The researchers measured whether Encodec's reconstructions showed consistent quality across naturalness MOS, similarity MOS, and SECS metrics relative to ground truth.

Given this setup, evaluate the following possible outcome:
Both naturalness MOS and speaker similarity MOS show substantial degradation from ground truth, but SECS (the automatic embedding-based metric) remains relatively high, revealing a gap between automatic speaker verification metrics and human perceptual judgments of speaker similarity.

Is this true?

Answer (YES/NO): YES